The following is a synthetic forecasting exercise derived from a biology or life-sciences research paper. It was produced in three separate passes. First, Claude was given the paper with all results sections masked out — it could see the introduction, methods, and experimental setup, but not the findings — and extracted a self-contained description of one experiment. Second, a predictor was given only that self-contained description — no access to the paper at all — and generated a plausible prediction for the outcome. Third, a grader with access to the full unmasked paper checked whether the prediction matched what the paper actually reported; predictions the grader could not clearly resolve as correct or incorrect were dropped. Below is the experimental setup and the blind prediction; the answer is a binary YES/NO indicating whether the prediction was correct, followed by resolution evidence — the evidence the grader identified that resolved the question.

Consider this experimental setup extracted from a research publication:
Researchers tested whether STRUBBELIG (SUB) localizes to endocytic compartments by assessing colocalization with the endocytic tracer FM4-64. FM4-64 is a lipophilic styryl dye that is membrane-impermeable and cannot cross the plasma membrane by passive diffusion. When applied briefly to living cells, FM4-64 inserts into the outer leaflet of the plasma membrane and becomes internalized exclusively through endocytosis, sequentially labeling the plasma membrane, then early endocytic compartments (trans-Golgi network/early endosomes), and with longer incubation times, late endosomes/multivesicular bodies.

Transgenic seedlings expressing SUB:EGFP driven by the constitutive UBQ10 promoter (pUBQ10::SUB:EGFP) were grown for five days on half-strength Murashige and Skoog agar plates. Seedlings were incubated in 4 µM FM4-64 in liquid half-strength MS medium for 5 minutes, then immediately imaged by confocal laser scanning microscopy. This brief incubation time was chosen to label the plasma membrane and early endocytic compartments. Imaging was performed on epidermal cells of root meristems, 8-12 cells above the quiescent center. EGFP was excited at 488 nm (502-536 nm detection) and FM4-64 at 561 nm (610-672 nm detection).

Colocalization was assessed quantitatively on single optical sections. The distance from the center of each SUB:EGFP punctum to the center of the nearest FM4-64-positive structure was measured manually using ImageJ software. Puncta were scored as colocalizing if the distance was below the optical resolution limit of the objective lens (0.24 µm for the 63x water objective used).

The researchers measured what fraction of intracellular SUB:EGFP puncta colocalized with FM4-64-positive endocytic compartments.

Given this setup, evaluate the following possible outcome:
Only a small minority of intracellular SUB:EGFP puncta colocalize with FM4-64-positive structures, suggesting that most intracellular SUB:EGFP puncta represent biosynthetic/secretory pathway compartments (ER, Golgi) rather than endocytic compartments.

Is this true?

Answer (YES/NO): NO